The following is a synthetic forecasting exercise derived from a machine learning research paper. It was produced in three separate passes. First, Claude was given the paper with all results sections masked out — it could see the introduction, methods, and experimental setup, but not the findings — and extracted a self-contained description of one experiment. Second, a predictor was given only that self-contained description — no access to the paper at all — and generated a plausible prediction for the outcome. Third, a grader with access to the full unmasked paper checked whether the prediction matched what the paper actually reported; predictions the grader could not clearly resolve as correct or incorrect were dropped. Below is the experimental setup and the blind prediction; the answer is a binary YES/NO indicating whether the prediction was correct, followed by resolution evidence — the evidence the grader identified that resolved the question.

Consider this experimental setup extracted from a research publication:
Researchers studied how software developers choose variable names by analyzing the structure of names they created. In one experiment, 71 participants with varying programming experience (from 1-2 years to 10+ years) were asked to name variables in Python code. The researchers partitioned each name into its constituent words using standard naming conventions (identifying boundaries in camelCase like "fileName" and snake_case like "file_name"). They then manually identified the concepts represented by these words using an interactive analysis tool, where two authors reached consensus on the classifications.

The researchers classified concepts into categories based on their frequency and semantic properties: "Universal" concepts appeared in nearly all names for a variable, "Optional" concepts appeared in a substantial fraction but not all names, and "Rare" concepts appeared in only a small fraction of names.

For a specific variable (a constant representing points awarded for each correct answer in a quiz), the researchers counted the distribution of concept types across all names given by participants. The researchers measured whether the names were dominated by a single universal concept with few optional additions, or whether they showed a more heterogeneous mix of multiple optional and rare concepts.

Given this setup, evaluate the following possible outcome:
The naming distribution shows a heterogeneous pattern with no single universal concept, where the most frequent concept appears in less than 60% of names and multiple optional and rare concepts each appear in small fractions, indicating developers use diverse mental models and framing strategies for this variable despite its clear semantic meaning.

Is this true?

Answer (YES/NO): NO